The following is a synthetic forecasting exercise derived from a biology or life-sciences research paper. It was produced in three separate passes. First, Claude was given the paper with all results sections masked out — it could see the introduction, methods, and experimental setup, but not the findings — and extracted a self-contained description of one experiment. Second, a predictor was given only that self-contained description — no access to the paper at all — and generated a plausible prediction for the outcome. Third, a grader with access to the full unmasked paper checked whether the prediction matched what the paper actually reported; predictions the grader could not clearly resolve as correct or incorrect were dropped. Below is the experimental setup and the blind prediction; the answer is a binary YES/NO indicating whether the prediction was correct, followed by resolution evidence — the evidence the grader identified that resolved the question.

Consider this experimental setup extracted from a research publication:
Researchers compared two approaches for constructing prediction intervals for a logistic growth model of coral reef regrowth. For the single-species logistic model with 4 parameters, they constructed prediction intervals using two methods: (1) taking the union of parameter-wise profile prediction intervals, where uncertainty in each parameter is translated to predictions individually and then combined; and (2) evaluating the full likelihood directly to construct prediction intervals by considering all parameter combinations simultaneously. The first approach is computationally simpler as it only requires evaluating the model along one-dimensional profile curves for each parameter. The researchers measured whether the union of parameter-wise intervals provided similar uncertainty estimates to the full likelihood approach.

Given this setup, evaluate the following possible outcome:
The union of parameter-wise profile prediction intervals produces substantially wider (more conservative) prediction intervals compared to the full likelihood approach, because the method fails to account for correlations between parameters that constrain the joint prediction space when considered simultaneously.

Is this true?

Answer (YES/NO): NO